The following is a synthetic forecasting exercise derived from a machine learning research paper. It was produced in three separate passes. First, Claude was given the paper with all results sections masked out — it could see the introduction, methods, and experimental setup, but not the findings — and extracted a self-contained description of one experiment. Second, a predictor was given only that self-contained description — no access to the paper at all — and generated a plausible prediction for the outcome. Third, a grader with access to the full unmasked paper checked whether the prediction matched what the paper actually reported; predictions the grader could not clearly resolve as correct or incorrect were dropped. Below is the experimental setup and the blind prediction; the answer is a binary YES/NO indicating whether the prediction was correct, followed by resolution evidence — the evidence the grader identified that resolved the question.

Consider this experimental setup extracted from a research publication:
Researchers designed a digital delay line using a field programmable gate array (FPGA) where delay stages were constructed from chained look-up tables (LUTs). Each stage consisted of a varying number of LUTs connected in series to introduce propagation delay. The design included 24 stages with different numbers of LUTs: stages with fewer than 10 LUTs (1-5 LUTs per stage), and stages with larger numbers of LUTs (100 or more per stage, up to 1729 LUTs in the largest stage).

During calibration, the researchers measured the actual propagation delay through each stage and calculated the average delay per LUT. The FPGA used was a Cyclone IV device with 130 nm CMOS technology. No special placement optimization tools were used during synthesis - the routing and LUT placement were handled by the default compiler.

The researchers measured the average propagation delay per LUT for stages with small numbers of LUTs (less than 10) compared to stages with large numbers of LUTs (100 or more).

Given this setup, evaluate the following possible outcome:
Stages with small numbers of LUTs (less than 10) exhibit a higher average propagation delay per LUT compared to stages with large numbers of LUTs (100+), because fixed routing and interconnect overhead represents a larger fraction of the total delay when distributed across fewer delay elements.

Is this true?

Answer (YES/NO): YES